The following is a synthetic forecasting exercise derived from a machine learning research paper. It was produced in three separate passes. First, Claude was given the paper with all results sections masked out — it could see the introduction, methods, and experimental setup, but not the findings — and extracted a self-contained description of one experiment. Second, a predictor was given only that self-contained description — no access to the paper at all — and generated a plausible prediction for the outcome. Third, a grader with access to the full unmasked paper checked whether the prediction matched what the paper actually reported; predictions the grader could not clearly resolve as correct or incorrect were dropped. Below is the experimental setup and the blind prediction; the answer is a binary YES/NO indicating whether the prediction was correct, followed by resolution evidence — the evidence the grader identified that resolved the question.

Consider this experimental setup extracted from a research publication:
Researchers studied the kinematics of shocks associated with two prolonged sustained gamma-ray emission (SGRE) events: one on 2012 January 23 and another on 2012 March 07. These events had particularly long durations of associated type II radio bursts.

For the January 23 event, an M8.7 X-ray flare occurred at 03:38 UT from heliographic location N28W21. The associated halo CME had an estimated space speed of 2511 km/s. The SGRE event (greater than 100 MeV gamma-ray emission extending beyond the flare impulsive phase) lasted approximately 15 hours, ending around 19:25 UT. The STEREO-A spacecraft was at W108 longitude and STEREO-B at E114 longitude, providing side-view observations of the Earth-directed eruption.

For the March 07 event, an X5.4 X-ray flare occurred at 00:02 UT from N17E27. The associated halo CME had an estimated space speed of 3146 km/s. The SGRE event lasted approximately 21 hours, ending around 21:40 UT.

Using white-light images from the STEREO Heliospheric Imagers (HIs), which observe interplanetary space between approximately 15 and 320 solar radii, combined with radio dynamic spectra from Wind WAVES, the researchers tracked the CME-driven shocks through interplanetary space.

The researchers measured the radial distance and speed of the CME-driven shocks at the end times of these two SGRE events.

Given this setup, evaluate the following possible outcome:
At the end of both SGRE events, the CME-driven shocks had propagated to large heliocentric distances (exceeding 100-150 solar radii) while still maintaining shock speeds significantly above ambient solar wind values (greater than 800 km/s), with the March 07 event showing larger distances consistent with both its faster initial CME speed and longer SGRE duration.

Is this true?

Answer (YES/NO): NO